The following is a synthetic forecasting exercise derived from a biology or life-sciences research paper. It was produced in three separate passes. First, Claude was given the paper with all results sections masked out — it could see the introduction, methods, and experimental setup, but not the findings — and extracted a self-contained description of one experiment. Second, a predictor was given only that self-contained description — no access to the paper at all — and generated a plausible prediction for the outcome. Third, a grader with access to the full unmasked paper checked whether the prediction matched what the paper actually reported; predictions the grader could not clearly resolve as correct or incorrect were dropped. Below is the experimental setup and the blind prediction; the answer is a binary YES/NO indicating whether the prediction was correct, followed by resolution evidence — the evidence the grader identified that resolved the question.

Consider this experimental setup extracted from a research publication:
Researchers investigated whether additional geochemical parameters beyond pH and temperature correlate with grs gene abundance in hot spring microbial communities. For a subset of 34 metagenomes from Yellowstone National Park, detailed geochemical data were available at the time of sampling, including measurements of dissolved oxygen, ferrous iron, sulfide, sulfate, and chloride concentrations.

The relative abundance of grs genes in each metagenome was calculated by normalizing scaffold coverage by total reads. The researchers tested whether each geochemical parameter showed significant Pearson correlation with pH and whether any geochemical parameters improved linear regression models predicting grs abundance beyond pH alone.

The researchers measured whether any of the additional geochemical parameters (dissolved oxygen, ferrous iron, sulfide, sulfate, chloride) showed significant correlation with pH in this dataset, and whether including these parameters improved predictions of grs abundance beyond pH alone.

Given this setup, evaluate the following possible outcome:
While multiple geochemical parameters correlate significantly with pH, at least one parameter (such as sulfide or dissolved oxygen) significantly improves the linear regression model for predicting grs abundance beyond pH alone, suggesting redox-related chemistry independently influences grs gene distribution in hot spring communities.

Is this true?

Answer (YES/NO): NO